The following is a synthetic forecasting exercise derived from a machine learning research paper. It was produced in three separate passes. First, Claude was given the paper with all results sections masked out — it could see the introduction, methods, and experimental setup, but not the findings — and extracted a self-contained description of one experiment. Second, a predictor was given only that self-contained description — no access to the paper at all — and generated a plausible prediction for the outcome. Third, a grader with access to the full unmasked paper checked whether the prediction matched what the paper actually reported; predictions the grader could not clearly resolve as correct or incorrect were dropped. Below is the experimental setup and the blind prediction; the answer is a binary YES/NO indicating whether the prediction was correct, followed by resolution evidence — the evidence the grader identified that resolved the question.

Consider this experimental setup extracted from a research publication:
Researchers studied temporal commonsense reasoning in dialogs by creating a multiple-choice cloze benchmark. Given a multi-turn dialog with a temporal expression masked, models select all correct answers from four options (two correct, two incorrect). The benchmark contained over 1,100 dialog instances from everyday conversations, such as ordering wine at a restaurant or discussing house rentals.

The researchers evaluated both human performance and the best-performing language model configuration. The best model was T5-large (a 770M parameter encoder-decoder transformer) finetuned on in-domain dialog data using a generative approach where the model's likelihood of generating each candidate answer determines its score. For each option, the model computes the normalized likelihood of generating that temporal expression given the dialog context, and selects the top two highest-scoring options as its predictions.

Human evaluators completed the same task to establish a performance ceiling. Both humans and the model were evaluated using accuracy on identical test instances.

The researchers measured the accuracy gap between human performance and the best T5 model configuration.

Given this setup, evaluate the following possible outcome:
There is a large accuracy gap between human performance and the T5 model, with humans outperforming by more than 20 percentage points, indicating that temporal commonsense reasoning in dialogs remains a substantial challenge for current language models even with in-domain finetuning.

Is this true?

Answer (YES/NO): YES